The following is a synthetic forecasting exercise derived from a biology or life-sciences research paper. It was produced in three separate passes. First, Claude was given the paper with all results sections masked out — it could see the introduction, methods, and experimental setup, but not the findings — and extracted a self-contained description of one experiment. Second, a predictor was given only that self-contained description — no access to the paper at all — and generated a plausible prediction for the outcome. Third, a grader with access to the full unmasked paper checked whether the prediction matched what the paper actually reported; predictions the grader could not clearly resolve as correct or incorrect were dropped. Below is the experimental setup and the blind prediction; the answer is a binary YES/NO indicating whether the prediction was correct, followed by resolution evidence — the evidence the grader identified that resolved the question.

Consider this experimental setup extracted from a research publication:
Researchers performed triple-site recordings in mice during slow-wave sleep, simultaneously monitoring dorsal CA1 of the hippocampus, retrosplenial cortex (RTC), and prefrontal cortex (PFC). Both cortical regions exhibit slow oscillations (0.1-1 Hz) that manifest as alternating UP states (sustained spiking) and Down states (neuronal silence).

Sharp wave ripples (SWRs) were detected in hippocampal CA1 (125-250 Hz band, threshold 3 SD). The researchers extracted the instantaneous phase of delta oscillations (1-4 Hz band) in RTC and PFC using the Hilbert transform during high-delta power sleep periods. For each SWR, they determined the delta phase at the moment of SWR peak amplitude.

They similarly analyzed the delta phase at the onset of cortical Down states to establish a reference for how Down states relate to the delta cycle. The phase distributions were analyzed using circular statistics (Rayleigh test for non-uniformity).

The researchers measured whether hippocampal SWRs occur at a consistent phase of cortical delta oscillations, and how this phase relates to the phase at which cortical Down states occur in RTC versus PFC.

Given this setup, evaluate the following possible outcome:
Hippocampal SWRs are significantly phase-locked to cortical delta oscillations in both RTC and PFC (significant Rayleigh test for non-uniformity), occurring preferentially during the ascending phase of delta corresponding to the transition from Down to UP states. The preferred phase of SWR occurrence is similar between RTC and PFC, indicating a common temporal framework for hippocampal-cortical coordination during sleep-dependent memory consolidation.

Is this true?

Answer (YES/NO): NO